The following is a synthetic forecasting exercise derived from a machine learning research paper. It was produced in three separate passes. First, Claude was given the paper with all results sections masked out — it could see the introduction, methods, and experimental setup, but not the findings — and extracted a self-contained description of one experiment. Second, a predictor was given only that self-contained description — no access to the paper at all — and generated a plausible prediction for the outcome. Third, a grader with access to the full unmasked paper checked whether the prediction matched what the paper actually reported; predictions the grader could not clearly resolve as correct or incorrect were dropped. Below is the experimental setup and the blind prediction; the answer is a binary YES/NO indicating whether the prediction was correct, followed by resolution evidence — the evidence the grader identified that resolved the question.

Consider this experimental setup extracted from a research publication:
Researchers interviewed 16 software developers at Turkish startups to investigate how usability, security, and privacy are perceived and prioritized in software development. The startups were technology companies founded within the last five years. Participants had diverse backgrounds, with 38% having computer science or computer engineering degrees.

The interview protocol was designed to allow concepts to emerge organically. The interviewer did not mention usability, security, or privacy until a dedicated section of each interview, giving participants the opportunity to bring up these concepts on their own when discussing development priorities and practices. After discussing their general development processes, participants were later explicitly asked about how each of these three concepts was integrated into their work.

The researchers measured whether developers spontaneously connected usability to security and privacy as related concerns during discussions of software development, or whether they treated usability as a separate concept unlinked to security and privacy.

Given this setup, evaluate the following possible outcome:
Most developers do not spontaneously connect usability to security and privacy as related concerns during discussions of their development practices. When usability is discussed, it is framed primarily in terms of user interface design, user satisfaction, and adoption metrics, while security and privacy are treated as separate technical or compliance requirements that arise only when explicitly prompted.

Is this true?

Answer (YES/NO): YES